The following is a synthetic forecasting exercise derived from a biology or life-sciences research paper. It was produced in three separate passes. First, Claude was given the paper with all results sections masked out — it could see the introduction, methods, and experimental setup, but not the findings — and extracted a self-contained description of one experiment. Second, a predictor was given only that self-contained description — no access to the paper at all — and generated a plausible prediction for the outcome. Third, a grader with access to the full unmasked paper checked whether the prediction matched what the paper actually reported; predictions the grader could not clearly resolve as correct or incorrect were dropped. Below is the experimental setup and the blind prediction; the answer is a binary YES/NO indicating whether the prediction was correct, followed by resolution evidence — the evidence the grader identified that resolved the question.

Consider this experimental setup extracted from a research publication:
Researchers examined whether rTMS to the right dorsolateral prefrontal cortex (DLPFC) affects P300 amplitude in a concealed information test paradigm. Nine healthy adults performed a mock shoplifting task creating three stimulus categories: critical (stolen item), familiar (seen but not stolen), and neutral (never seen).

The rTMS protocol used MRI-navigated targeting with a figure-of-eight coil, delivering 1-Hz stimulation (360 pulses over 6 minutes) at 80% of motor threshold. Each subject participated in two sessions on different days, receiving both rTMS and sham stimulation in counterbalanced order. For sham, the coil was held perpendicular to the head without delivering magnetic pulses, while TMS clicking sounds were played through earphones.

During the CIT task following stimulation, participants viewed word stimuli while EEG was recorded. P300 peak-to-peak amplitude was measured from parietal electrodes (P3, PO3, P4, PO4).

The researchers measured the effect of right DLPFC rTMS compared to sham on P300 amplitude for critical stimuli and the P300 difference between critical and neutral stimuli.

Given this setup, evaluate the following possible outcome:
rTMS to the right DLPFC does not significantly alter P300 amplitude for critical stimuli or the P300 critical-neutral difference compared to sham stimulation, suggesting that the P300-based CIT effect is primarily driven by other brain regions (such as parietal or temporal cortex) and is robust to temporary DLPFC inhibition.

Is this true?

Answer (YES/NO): NO